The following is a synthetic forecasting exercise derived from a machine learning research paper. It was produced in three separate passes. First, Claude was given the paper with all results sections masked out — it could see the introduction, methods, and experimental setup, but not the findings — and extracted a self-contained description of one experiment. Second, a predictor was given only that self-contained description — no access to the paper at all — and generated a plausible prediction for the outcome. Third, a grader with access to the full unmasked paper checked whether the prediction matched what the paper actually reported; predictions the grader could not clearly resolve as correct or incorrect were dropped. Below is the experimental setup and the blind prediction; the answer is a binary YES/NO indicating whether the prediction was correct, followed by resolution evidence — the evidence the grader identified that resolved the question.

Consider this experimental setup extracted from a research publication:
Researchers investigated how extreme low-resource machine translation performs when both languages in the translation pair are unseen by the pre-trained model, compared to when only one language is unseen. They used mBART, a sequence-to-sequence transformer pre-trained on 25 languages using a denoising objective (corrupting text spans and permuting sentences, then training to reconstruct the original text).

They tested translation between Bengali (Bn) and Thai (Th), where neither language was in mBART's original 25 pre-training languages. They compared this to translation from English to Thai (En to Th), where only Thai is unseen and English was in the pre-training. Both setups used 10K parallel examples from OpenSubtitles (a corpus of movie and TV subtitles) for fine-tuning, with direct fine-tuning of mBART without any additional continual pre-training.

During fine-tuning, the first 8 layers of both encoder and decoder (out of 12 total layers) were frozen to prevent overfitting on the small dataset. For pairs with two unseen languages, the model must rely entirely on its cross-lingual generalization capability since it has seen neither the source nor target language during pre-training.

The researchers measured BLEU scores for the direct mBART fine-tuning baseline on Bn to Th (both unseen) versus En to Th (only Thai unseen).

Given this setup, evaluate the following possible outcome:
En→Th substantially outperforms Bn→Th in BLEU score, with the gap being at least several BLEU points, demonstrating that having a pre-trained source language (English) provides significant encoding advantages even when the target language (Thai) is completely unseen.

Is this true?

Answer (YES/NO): NO